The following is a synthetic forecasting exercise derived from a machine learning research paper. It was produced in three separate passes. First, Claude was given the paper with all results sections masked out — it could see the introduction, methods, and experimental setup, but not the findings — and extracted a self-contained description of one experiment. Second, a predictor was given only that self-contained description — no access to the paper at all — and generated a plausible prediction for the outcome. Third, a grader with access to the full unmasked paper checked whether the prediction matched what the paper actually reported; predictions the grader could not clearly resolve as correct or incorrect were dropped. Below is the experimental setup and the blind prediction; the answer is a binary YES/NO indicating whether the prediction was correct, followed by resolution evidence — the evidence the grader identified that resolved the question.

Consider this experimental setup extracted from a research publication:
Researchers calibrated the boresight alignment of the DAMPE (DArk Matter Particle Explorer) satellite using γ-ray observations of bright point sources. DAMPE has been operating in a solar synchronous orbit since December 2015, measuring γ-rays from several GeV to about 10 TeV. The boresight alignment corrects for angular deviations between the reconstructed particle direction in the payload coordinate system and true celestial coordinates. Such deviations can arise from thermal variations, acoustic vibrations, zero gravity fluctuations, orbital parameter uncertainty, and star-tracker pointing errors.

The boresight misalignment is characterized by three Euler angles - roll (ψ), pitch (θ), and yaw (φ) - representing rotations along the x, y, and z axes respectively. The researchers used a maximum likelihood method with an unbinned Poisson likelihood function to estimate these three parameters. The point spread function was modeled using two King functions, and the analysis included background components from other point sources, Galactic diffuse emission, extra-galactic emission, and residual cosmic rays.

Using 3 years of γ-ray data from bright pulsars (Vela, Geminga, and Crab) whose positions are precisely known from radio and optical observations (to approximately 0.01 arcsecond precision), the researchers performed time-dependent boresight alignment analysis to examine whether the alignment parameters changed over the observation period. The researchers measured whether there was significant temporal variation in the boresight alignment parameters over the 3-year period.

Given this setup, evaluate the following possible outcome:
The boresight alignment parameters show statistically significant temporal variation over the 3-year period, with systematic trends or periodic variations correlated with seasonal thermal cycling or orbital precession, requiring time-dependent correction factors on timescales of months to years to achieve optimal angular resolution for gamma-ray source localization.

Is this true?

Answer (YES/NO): NO